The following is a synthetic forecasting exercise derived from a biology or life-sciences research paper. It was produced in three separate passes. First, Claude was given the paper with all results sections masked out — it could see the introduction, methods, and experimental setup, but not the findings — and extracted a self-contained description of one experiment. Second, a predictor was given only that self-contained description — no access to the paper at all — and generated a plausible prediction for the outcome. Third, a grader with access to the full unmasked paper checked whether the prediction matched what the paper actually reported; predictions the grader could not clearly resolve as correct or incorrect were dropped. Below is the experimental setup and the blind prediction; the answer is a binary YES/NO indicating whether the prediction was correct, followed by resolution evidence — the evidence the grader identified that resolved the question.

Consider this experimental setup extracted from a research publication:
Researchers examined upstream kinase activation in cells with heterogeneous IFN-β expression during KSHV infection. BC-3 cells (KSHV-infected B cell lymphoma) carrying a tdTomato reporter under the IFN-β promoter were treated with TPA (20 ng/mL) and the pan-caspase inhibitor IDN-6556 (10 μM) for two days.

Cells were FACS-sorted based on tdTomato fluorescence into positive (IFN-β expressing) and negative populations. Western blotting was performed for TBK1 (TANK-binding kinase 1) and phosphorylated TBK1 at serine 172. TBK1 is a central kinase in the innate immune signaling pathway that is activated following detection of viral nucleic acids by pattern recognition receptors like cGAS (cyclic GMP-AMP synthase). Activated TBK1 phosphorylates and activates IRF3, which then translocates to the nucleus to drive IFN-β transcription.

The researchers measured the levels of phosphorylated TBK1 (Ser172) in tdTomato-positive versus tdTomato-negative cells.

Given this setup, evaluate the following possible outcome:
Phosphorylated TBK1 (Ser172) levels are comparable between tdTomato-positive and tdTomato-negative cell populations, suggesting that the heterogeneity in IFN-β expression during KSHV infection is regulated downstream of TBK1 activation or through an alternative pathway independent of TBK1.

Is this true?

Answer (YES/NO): YES